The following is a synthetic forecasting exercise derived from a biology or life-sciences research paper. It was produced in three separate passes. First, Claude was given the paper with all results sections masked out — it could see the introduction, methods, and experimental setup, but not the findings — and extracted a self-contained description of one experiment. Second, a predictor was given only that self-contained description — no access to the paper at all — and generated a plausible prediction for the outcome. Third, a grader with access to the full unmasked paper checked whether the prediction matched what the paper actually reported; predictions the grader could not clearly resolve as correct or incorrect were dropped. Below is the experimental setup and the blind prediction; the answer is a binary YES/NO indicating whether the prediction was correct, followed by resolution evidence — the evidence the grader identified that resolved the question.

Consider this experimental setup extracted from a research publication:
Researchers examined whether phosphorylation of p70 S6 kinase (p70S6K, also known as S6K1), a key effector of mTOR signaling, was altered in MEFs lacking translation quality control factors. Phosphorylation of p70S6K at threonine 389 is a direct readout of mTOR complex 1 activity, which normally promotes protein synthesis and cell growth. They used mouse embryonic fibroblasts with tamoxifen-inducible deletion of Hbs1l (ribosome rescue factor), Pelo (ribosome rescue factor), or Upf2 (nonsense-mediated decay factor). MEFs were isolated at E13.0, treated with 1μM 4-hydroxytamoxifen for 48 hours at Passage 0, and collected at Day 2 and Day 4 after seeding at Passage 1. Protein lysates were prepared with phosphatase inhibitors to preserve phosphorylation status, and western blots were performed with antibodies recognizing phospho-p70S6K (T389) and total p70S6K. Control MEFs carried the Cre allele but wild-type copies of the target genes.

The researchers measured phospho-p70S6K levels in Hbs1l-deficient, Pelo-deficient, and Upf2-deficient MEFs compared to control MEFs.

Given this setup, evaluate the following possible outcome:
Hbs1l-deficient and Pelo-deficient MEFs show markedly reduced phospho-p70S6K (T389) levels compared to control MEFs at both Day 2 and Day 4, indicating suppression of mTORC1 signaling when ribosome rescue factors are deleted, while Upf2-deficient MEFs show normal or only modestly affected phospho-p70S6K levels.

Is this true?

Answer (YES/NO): NO